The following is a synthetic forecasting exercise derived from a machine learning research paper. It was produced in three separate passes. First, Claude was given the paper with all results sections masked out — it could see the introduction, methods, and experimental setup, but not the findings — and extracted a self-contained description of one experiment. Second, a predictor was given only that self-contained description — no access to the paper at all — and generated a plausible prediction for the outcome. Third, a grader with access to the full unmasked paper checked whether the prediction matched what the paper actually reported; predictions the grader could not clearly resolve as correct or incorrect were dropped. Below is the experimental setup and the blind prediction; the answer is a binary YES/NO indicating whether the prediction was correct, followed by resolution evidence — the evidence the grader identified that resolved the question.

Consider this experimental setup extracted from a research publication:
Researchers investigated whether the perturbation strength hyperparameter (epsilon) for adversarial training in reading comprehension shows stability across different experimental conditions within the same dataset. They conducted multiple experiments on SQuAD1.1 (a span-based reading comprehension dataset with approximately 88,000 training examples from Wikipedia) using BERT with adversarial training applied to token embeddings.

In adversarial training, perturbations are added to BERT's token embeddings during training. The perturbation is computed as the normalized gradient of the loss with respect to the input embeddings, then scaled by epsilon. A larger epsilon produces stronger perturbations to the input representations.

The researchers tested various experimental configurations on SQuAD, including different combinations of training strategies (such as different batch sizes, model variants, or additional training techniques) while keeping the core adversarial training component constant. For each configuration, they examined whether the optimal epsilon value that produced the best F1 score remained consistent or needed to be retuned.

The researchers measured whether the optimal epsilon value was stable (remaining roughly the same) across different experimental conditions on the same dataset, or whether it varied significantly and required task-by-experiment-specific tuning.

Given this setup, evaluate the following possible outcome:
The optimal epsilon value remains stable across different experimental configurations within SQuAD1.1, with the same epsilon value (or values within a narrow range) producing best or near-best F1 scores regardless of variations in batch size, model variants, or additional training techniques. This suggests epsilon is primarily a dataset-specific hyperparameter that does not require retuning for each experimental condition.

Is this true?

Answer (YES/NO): YES